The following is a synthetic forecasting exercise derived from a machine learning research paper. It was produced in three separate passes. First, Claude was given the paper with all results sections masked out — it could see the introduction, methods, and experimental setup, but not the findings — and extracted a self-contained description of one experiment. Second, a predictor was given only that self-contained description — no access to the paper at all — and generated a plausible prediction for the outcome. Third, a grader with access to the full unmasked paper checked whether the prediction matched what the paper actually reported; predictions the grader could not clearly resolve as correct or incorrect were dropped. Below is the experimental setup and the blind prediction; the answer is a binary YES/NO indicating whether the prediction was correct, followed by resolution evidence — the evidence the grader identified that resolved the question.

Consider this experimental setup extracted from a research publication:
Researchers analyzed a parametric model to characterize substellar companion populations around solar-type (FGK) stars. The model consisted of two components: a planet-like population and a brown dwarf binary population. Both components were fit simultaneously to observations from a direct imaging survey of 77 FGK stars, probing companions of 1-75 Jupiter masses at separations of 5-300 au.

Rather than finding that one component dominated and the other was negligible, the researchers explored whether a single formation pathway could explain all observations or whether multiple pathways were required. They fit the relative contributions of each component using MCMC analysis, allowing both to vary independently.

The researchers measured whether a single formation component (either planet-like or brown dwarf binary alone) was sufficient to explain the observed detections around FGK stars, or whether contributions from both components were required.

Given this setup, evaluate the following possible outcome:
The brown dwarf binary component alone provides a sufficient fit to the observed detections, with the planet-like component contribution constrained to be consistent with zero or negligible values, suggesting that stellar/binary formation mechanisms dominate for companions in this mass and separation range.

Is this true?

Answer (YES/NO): NO